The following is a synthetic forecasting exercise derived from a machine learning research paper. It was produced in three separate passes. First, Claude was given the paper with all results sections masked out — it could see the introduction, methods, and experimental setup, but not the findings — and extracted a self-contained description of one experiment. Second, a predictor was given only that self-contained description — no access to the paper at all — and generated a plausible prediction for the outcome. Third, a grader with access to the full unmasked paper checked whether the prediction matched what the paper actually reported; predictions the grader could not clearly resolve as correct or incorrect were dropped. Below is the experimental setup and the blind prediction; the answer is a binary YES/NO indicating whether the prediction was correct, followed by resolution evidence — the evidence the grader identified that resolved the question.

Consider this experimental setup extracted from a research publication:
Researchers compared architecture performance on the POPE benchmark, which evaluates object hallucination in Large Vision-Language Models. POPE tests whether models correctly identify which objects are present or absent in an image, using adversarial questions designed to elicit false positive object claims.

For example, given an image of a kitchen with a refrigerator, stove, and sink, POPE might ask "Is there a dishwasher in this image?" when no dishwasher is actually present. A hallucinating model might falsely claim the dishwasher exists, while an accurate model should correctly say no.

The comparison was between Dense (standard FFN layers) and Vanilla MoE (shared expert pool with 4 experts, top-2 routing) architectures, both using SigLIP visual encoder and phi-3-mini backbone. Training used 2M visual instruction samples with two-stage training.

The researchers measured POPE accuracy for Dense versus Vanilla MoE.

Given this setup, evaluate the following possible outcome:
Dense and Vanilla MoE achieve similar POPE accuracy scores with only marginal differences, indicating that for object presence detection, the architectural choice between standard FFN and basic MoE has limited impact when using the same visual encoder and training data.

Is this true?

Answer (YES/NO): YES